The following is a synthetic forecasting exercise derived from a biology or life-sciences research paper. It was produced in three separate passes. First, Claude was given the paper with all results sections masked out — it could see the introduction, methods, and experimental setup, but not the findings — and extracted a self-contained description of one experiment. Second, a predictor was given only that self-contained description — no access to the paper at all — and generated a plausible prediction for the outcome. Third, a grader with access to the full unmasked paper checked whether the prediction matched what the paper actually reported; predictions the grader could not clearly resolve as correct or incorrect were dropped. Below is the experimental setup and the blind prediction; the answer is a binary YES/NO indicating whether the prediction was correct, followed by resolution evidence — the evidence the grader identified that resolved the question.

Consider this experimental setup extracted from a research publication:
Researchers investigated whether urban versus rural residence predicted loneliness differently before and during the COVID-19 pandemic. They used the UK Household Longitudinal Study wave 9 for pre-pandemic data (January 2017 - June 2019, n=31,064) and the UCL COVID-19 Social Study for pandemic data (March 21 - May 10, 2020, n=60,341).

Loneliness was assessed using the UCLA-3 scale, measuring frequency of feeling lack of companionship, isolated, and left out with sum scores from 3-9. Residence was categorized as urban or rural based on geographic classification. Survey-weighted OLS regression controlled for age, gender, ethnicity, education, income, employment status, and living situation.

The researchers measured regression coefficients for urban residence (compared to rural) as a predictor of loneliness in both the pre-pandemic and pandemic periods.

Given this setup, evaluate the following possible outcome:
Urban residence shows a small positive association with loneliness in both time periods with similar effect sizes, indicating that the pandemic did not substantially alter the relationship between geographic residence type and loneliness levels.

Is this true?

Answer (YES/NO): YES